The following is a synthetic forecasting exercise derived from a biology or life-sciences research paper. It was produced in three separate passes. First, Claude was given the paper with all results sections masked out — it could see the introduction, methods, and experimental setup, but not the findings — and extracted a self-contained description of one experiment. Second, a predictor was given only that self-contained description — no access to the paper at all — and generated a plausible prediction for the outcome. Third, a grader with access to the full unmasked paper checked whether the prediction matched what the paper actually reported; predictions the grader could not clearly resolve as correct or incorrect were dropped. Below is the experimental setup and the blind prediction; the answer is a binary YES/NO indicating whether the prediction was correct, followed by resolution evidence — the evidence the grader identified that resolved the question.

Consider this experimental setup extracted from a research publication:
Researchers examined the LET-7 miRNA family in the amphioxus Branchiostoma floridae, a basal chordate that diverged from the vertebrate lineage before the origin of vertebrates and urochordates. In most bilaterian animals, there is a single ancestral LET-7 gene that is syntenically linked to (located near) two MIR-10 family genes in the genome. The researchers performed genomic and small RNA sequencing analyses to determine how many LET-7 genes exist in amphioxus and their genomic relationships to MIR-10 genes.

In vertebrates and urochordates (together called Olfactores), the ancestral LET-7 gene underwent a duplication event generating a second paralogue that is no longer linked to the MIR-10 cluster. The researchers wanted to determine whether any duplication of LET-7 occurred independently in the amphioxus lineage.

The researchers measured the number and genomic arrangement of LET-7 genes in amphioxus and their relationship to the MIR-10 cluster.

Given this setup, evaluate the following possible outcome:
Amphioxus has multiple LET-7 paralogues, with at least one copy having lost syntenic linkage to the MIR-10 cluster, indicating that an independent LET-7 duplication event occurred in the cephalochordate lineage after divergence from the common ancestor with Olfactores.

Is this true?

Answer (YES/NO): NO